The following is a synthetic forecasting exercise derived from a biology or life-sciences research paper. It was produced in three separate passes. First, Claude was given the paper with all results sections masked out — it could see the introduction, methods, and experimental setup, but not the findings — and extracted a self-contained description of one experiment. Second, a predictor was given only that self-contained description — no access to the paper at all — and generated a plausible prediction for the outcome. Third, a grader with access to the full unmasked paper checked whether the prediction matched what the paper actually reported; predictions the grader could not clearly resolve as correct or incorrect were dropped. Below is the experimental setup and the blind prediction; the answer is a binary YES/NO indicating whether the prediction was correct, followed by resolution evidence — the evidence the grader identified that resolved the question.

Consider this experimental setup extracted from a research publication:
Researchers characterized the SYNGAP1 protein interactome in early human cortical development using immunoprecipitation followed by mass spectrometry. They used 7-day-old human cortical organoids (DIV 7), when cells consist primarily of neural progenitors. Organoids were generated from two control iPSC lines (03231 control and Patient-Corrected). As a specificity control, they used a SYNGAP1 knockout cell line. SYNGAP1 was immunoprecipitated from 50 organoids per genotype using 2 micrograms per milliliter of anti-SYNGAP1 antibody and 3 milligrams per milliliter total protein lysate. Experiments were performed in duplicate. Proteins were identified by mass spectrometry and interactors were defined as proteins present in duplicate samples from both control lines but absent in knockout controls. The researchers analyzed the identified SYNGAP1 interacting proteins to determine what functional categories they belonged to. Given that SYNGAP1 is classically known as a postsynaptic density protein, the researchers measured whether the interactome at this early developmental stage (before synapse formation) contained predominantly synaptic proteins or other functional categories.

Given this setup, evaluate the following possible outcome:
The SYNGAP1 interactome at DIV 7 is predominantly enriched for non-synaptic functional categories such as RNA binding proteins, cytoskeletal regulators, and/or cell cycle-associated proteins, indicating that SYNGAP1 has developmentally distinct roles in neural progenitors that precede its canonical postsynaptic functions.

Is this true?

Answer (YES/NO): YES